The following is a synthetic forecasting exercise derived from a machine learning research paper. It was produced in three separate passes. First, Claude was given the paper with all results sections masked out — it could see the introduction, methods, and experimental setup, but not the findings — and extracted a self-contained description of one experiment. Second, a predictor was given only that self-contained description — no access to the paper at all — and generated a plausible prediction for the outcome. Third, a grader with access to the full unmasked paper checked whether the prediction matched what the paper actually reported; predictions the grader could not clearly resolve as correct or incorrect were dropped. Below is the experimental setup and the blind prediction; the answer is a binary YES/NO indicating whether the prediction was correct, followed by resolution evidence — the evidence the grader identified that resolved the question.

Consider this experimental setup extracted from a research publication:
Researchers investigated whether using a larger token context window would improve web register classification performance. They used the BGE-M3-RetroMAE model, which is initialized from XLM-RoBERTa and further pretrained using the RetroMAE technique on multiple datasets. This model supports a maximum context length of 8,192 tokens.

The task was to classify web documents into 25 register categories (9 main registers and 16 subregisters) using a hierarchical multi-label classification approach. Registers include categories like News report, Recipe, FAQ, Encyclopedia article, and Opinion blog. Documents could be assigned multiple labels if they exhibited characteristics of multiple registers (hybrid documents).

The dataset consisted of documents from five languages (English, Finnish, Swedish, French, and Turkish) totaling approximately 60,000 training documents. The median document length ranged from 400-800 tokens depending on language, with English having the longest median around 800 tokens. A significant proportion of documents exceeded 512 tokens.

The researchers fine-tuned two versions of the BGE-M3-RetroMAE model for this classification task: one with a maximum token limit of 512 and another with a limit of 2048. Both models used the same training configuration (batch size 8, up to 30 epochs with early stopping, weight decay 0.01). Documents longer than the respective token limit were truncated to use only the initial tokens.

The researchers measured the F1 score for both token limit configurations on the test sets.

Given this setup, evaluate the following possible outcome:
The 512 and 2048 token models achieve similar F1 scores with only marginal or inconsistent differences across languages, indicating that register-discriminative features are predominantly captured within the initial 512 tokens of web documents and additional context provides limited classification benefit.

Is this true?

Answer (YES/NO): YES